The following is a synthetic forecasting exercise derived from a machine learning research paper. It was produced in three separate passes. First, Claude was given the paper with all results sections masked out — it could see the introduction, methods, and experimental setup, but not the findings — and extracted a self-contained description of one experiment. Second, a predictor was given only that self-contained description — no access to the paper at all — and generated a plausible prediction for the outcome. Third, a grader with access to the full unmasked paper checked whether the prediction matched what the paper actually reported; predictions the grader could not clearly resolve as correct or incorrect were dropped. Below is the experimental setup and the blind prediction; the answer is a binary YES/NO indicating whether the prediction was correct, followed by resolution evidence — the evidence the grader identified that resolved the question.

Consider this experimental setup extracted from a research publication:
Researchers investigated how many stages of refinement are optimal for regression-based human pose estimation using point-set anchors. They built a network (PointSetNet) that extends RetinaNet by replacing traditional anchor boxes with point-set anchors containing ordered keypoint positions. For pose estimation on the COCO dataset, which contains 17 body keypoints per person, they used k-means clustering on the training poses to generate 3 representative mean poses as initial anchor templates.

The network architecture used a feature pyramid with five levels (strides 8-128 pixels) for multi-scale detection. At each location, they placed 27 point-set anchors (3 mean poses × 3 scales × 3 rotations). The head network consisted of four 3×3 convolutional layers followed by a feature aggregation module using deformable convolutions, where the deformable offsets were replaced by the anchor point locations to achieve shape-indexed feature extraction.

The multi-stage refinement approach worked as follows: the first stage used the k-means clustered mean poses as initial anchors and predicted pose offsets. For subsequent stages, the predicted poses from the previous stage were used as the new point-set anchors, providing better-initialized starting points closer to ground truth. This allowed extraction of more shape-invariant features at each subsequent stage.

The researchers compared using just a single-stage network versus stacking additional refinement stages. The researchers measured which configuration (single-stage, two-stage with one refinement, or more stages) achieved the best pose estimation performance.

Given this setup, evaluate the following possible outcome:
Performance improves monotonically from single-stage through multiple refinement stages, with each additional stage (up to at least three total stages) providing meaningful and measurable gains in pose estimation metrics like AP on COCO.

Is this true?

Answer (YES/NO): NO